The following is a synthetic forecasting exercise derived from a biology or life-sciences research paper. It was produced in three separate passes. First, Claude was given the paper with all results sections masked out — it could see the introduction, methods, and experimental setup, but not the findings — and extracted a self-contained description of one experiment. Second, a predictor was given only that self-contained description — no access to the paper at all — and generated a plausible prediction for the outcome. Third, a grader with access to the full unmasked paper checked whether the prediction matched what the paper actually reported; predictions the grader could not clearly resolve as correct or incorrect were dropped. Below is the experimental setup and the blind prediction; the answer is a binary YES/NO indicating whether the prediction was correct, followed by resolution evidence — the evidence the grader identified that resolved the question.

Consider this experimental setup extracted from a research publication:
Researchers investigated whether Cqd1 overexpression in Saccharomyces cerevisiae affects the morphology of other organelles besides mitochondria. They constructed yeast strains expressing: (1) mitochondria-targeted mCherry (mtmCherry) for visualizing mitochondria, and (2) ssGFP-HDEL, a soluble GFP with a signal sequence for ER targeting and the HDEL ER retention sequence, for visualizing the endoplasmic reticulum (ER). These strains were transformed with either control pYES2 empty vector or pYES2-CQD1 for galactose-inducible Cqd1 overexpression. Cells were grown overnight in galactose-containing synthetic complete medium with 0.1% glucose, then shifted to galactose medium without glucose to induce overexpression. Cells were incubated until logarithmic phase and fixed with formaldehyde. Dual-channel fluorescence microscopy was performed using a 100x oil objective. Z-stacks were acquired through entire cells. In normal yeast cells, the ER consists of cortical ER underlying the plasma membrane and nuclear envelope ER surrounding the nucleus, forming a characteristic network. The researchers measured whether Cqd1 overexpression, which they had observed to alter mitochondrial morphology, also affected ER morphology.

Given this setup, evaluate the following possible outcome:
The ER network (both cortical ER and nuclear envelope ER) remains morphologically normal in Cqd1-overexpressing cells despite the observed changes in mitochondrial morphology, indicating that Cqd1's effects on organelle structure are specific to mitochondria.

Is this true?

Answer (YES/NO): NO